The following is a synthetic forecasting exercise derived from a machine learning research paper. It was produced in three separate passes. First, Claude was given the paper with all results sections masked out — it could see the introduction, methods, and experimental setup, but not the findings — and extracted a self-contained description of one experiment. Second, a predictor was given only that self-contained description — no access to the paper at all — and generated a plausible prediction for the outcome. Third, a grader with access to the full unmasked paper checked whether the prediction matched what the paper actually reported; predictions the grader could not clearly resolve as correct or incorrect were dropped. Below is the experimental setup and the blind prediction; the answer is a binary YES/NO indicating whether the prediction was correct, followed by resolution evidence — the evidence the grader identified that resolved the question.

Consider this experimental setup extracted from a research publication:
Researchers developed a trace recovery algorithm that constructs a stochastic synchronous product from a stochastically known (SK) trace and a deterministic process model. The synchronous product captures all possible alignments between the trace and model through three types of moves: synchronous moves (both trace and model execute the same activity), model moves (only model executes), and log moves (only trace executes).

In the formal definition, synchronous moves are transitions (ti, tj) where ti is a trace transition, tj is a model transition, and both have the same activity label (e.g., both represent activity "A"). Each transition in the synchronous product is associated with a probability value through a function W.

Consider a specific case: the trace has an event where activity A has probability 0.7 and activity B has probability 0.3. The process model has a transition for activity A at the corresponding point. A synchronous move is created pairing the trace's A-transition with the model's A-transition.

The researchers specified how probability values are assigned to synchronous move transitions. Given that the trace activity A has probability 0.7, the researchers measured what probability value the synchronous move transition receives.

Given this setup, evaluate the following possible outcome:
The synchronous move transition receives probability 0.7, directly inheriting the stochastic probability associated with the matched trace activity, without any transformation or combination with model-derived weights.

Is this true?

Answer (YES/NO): YES